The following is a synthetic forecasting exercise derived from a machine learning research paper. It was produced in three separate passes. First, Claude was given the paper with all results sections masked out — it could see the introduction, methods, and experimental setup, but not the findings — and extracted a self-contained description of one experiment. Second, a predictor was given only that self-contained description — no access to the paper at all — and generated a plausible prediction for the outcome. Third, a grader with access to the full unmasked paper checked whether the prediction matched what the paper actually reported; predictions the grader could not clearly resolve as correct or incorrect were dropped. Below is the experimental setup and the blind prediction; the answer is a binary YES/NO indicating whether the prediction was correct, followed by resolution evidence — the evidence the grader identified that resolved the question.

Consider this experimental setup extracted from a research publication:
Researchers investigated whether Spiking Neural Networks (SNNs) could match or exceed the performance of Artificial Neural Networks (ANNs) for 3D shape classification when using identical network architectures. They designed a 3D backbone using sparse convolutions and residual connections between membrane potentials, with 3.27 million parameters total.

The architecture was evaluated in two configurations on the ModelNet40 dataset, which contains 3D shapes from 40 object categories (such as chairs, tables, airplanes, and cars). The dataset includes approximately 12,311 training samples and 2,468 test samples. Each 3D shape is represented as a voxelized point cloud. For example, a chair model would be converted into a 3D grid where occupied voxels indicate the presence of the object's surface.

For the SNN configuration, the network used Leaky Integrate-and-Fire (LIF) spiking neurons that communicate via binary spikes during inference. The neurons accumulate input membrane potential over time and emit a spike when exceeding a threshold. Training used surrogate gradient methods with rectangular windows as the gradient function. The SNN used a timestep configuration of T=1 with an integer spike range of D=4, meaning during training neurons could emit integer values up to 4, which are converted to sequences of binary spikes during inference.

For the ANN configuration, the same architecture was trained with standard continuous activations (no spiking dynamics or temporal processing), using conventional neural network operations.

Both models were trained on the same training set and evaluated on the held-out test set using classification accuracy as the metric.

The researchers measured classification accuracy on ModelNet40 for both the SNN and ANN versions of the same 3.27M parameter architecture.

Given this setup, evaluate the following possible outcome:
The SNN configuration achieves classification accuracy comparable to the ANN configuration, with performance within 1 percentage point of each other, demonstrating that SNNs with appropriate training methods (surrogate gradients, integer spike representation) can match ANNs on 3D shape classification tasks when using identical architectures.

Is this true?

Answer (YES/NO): YES